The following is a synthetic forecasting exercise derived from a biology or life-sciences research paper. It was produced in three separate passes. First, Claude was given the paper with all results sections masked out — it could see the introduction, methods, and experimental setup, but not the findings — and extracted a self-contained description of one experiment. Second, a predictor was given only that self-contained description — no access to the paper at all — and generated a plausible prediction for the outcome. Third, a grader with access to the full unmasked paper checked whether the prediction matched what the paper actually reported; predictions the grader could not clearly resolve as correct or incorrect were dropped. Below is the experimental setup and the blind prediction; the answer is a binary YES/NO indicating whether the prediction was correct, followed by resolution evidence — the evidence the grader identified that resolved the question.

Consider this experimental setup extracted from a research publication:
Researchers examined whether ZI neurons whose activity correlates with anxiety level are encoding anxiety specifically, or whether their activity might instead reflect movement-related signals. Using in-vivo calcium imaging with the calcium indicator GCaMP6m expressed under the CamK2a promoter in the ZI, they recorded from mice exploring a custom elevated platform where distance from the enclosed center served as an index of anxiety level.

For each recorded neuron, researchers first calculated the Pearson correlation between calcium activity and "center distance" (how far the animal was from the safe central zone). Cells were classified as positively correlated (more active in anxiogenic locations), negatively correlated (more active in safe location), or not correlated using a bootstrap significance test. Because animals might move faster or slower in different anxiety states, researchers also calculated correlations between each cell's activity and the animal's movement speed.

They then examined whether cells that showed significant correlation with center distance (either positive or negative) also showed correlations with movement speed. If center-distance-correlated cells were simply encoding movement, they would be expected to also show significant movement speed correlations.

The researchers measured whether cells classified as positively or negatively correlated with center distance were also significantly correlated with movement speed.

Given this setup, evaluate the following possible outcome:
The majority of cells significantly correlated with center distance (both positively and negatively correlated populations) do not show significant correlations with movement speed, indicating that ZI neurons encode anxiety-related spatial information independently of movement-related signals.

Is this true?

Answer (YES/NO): YES